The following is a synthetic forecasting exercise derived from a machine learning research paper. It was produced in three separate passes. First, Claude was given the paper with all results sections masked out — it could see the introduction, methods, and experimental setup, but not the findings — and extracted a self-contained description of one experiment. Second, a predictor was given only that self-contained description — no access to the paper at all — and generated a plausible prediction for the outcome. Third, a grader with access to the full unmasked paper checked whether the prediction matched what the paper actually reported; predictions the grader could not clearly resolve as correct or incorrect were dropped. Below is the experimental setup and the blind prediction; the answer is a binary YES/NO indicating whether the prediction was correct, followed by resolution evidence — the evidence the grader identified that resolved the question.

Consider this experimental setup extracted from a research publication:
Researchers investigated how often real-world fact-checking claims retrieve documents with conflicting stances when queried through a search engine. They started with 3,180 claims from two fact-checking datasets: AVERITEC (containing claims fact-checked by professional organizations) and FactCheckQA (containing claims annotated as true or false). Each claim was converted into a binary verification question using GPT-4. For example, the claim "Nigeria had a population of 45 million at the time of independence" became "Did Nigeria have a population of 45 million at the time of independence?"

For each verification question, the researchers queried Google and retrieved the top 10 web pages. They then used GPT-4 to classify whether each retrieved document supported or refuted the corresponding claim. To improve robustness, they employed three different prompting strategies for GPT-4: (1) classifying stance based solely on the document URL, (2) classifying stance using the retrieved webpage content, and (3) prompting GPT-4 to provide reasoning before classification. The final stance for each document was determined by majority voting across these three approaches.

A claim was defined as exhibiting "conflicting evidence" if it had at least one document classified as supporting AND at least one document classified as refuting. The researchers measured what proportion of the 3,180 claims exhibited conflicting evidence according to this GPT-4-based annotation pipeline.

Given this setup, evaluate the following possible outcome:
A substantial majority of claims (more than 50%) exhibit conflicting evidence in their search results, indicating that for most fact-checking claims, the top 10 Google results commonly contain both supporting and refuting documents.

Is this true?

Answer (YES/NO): NO